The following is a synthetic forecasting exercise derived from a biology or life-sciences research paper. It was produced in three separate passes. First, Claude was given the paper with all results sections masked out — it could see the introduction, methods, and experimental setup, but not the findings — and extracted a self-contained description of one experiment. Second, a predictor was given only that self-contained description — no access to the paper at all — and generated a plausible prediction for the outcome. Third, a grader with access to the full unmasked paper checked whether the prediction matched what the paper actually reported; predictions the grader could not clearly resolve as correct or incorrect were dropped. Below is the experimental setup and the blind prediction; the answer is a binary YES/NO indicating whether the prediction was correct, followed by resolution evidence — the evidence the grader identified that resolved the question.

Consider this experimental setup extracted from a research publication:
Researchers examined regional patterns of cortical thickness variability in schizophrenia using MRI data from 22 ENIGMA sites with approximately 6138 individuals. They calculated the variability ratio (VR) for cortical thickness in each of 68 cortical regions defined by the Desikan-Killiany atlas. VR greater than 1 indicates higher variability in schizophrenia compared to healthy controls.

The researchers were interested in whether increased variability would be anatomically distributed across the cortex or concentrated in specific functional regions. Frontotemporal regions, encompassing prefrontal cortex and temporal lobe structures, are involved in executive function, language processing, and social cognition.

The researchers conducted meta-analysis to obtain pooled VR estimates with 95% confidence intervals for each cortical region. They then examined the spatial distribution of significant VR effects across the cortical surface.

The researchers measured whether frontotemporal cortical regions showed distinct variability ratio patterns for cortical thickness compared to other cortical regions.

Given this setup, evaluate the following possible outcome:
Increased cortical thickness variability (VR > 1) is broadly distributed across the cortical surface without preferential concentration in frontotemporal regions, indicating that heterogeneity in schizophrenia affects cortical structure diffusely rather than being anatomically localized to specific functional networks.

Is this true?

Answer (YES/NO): NO